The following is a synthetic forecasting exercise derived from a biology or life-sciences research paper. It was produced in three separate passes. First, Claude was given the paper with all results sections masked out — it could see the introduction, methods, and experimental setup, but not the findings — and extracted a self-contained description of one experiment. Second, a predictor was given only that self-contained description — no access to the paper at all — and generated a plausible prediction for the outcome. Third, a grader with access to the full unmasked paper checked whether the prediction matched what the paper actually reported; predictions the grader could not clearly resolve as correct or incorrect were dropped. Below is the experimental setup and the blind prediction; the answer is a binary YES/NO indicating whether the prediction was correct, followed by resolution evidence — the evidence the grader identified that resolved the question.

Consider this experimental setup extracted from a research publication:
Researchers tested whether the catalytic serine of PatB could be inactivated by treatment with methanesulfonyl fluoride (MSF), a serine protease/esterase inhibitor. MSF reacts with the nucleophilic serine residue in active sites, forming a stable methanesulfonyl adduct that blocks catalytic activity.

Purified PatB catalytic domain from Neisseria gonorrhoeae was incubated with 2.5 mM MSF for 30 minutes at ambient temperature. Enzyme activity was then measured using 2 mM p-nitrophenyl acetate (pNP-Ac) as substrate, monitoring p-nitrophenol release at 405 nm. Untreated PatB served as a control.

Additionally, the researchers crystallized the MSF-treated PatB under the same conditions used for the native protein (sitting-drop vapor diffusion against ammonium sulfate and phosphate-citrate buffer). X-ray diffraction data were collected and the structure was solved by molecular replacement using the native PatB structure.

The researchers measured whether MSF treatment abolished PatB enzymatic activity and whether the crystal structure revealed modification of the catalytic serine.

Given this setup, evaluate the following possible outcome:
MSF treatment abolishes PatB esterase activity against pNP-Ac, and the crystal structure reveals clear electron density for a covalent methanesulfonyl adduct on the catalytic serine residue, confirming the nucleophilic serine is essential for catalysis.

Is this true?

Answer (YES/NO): YES